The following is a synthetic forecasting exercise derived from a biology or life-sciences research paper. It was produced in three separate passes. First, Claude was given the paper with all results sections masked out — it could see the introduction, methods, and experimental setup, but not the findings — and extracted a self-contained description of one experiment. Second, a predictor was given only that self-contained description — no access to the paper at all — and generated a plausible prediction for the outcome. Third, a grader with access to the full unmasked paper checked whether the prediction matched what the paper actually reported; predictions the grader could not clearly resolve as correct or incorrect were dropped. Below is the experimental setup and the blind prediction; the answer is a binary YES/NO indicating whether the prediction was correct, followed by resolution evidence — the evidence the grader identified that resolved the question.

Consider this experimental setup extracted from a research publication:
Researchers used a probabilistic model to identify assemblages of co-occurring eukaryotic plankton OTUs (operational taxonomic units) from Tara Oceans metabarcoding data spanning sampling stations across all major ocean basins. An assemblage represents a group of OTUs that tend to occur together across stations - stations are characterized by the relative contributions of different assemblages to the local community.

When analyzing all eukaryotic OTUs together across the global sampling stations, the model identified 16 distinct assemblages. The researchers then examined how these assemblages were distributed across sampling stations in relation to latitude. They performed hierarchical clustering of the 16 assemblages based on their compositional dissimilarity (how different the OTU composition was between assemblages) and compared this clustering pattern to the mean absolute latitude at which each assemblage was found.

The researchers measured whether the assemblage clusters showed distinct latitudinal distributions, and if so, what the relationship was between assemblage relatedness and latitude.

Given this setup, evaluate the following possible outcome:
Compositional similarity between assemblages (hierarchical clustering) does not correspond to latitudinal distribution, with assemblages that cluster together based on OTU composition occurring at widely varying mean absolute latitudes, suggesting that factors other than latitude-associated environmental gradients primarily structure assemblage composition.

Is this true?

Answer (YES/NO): NO